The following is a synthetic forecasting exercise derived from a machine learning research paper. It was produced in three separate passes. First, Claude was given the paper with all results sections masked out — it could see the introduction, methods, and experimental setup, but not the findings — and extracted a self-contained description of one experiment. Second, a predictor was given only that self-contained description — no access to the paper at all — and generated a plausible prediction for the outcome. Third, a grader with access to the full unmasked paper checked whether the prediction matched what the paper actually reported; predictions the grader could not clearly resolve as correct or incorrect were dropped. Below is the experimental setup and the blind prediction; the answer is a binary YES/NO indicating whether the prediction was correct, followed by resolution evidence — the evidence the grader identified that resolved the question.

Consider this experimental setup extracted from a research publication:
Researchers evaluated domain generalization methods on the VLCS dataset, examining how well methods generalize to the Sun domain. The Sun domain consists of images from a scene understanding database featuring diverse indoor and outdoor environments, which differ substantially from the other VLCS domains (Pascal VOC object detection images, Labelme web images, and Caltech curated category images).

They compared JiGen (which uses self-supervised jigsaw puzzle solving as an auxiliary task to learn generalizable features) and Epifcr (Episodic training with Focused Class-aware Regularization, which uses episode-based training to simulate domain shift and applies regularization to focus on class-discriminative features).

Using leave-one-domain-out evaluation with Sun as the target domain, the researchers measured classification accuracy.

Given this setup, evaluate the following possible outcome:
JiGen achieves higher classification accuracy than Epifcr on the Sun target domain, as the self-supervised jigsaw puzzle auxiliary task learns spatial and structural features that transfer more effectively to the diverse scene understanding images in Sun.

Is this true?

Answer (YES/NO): NO